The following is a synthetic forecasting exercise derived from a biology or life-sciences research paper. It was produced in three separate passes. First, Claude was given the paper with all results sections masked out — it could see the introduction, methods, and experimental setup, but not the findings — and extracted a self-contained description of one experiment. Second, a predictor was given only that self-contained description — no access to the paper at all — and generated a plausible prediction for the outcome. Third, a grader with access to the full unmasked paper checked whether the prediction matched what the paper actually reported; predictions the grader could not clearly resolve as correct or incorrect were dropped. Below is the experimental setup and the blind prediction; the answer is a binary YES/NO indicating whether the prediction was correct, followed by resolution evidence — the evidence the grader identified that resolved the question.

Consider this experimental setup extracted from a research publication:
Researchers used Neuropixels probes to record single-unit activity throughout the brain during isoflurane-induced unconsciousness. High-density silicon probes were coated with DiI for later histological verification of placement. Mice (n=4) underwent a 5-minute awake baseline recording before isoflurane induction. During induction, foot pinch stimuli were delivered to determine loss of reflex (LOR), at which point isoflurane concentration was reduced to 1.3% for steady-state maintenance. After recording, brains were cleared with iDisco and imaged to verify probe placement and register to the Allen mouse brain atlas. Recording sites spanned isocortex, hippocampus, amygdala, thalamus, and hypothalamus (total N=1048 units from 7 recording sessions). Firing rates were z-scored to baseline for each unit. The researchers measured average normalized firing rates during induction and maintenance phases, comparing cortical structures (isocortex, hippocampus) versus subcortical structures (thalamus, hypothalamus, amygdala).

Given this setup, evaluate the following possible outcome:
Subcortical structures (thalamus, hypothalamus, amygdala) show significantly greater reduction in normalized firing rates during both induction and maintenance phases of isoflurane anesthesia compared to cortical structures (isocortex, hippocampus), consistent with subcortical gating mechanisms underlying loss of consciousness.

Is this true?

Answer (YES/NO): NO